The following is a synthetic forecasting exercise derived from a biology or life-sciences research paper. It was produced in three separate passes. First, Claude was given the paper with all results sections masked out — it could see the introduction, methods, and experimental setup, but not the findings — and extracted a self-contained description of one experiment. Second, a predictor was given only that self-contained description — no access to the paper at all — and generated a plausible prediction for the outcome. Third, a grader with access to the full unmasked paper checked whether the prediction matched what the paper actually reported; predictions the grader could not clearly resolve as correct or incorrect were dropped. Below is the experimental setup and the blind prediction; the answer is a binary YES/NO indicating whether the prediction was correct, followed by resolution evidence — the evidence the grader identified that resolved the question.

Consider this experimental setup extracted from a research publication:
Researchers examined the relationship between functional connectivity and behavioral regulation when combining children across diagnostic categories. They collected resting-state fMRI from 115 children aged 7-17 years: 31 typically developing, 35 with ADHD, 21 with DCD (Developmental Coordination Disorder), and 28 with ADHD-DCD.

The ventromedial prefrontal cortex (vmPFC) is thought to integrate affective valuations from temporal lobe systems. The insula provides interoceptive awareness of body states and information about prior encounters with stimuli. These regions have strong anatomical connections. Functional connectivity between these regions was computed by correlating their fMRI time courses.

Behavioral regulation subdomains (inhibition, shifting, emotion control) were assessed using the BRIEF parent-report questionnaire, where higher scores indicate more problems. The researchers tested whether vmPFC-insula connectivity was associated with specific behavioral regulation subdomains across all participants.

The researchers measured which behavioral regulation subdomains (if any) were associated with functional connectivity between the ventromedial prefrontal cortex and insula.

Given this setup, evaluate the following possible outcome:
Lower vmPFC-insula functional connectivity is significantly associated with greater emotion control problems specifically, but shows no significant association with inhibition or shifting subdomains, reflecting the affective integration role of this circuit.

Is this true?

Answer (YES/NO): NO